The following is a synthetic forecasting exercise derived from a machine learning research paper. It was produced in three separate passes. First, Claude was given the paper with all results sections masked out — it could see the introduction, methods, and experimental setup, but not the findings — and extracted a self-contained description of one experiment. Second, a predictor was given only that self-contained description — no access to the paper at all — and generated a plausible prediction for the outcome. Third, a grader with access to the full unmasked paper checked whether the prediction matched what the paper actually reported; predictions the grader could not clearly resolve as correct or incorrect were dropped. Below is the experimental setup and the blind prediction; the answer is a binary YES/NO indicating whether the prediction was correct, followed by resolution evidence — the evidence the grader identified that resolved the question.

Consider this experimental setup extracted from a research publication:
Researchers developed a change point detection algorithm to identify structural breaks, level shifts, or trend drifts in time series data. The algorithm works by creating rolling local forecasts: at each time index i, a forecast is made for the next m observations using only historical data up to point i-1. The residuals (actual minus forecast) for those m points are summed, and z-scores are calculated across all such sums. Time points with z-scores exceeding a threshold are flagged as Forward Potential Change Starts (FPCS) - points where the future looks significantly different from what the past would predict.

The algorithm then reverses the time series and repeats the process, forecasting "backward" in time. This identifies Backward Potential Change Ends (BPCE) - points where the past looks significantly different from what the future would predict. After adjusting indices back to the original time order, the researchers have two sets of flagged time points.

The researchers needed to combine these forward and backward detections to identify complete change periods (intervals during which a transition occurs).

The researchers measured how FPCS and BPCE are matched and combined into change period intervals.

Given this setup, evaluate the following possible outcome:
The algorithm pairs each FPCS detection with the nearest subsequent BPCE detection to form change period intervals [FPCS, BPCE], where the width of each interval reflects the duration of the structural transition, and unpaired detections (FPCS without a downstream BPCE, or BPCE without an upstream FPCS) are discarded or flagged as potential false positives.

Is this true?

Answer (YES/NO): NO